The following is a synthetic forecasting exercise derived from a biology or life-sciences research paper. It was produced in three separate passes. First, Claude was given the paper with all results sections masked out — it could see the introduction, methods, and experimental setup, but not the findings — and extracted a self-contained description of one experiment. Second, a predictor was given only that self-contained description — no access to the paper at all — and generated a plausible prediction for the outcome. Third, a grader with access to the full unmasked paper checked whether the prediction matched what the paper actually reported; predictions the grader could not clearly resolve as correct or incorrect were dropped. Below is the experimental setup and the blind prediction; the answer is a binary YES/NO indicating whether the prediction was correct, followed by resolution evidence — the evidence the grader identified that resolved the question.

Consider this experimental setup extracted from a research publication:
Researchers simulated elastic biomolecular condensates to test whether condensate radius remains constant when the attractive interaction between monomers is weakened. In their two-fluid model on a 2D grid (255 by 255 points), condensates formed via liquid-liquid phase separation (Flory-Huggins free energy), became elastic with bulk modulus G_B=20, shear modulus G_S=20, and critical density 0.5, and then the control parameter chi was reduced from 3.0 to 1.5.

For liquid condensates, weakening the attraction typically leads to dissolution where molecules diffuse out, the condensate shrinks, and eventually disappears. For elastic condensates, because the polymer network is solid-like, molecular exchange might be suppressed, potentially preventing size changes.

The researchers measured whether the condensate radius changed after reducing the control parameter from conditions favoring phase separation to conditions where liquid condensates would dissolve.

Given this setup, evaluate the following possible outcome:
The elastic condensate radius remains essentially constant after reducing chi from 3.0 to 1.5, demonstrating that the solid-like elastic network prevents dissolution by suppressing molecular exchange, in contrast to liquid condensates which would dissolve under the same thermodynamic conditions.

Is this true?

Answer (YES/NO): YES